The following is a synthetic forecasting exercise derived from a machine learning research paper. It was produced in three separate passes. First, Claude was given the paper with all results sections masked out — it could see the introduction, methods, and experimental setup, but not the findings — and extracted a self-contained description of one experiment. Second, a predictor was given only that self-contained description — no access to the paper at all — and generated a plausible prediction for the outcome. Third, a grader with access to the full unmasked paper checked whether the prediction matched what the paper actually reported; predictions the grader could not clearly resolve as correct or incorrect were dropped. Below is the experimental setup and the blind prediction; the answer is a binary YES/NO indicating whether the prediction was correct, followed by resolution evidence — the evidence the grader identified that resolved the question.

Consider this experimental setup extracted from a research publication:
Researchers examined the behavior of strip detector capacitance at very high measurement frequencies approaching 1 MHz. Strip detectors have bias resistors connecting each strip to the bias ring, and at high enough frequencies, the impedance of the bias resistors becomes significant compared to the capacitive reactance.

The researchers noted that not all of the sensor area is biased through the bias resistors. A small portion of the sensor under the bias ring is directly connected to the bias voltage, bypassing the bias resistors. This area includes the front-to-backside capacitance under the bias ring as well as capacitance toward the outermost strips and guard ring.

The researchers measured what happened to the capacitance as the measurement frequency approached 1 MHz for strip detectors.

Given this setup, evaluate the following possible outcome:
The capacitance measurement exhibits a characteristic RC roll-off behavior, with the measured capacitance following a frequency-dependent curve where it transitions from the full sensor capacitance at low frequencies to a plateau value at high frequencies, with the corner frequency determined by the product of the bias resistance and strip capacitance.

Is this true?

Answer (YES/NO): NO